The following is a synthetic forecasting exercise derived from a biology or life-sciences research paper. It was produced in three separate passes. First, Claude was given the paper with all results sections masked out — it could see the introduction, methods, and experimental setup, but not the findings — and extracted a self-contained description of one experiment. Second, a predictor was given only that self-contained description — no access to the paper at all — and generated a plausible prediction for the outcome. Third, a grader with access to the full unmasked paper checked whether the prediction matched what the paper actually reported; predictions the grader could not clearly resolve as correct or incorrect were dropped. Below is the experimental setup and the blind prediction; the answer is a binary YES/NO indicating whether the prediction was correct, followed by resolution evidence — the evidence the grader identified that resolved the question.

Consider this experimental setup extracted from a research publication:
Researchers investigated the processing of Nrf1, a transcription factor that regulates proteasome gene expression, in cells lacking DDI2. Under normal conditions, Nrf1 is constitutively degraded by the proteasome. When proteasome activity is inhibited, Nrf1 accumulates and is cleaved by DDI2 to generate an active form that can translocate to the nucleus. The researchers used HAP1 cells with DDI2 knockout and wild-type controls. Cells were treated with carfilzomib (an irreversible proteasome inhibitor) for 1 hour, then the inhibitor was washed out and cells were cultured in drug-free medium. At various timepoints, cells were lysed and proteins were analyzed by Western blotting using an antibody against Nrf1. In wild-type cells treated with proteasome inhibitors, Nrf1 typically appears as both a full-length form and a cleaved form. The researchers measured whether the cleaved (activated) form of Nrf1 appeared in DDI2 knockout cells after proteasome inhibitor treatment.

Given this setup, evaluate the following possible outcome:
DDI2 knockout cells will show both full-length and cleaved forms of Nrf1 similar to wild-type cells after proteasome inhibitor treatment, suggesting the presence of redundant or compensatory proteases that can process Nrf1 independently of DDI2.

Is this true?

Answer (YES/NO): NO